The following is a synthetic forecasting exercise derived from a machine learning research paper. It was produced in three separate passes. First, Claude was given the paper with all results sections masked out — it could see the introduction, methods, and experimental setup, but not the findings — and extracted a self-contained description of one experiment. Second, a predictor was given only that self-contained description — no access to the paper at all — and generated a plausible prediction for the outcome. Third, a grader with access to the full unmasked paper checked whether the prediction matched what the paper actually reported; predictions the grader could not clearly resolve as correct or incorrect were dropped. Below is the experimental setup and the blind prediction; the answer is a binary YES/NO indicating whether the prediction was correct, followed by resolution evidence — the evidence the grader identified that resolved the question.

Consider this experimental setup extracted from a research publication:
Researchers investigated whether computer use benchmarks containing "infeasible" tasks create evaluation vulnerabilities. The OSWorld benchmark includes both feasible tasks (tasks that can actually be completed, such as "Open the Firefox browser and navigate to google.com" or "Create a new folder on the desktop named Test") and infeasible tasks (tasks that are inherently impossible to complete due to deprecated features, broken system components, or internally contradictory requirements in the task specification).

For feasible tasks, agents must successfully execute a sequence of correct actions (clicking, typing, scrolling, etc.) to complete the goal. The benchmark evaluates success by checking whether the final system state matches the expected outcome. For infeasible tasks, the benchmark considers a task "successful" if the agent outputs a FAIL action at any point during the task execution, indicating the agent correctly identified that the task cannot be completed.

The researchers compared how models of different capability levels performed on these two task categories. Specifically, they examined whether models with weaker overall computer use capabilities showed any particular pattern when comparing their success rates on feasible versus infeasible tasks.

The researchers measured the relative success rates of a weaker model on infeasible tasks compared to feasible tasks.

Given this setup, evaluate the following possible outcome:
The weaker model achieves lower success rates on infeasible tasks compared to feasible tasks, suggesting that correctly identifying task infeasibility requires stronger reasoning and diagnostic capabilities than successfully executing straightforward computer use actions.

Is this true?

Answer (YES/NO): NO